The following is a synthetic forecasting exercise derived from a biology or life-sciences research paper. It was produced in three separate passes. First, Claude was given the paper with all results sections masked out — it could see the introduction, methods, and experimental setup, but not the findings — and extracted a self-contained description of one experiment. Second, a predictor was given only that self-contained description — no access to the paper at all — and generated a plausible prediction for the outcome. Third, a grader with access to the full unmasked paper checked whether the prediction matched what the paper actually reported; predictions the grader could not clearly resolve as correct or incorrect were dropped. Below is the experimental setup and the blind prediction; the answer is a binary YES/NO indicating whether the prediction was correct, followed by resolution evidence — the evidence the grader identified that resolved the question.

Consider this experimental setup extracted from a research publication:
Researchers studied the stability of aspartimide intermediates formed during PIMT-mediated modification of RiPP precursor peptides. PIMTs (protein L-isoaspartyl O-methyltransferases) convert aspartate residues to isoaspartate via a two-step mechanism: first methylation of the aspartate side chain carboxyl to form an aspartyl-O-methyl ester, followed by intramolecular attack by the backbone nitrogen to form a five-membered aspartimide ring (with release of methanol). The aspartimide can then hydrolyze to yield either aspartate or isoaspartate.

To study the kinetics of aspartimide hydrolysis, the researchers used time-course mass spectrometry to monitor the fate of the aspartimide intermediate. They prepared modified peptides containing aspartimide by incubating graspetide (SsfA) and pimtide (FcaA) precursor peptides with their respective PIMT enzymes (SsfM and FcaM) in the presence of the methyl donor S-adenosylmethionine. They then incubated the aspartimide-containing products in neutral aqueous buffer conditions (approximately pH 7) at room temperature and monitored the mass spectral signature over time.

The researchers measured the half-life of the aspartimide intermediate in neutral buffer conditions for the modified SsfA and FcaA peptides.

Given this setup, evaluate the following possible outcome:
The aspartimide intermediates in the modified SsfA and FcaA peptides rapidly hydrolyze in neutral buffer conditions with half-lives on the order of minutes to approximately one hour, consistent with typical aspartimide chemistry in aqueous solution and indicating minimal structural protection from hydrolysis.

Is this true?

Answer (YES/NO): NO